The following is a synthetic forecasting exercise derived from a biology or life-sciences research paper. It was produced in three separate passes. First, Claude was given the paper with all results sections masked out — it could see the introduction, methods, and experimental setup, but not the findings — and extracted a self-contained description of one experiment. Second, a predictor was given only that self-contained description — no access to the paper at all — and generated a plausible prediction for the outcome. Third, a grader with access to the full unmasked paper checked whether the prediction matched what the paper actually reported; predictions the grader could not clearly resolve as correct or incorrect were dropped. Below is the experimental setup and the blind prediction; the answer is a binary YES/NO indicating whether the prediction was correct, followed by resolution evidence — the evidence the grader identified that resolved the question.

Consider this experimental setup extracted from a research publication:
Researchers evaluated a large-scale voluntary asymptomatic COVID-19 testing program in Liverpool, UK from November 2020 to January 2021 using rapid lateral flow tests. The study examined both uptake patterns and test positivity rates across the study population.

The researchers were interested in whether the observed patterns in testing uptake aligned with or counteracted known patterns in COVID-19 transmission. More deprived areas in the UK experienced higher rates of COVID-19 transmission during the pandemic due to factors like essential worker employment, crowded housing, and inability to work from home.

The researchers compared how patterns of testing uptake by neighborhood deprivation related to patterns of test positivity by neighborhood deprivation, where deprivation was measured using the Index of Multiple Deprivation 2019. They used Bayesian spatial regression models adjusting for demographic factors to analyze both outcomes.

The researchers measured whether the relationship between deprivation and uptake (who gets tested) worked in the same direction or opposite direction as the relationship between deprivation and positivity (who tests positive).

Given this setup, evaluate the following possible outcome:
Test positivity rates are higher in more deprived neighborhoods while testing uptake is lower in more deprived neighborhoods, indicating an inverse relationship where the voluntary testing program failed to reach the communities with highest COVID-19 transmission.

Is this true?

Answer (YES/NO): YES